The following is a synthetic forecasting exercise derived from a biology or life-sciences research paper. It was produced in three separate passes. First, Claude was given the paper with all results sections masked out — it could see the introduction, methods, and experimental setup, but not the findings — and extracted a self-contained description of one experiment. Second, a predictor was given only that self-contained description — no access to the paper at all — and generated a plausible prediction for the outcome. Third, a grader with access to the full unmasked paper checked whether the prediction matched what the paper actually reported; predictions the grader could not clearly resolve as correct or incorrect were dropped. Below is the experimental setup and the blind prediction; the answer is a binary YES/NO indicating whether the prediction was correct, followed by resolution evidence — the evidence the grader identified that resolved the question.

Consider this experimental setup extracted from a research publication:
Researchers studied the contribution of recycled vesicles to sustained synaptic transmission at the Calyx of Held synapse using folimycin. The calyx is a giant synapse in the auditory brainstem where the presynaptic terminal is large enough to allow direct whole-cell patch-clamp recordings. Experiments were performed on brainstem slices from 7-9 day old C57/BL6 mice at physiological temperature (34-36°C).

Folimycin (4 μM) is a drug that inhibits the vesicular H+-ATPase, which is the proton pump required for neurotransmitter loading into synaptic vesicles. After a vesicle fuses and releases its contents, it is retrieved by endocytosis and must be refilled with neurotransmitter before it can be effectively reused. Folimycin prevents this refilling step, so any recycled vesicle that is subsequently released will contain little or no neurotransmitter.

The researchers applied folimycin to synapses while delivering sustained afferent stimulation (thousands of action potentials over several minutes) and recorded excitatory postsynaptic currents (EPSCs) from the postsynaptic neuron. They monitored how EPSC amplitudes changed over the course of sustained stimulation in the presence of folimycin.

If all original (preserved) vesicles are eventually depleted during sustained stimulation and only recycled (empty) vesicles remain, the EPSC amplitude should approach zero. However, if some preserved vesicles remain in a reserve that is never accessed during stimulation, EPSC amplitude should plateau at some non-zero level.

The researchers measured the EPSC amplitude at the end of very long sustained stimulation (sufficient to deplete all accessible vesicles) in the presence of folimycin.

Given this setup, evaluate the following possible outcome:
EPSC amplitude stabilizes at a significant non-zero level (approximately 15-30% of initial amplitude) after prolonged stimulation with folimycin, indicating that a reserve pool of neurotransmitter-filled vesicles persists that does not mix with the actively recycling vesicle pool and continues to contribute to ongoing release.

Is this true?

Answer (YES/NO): NO